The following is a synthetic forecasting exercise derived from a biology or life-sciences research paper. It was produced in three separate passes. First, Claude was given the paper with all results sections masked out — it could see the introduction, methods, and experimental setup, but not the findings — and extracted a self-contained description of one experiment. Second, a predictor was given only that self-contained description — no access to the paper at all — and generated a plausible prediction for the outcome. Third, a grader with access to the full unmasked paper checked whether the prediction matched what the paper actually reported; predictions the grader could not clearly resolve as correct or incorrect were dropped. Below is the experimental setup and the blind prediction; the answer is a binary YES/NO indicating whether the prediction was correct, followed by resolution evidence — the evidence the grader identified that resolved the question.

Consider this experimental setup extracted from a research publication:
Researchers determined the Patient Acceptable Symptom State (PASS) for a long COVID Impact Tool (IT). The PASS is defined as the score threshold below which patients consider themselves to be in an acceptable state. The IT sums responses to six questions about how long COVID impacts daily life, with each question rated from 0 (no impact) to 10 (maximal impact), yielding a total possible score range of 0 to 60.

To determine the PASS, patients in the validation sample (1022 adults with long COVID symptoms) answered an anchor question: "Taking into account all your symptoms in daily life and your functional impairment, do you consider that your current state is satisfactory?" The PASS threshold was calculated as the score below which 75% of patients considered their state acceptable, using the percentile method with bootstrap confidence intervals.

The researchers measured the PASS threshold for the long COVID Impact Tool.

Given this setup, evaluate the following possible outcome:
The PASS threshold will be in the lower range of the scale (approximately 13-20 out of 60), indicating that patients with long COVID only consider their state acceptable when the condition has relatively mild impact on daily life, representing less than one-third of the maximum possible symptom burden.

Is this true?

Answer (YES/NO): NO